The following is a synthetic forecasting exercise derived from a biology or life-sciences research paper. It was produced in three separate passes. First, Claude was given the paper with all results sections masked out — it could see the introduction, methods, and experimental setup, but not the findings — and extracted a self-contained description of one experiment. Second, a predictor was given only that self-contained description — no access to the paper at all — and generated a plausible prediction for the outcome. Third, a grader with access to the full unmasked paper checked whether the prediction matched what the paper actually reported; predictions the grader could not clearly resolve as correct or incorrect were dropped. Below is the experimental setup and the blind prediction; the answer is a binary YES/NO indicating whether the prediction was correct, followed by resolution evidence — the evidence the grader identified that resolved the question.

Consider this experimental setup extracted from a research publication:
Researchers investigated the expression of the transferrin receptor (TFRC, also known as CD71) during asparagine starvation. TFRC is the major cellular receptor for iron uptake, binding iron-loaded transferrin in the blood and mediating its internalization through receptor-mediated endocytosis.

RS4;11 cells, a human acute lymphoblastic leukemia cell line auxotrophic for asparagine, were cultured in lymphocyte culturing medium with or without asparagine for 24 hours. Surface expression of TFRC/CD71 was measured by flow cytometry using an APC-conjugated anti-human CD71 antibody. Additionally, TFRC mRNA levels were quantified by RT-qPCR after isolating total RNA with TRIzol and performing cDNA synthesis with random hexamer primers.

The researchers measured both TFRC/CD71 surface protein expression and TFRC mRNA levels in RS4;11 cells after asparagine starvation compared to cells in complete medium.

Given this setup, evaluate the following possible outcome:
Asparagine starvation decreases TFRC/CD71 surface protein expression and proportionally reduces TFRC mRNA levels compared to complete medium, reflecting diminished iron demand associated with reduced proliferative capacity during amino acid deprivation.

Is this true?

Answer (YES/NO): NO